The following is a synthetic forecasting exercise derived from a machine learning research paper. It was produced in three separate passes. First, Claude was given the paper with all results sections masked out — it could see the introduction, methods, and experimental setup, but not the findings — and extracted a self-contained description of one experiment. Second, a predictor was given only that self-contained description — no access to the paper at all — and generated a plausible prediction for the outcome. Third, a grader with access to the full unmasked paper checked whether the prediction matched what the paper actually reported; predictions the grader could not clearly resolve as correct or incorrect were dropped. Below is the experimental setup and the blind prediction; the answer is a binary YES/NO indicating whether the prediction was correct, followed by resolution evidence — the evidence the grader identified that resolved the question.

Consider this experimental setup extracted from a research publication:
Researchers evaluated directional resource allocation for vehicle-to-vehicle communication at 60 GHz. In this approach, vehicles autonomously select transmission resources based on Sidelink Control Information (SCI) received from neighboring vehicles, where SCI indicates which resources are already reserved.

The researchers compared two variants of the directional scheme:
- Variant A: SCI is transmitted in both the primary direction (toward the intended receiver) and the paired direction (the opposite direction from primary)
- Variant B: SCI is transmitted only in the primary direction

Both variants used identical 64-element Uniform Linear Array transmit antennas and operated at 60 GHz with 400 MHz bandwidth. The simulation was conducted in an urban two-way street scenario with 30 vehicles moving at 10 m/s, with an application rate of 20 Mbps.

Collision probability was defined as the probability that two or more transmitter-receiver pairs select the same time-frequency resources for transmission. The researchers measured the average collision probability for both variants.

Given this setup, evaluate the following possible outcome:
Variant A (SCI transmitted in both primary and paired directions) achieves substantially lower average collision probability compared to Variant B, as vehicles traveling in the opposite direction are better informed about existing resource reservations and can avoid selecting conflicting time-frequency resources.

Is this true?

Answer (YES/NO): YES